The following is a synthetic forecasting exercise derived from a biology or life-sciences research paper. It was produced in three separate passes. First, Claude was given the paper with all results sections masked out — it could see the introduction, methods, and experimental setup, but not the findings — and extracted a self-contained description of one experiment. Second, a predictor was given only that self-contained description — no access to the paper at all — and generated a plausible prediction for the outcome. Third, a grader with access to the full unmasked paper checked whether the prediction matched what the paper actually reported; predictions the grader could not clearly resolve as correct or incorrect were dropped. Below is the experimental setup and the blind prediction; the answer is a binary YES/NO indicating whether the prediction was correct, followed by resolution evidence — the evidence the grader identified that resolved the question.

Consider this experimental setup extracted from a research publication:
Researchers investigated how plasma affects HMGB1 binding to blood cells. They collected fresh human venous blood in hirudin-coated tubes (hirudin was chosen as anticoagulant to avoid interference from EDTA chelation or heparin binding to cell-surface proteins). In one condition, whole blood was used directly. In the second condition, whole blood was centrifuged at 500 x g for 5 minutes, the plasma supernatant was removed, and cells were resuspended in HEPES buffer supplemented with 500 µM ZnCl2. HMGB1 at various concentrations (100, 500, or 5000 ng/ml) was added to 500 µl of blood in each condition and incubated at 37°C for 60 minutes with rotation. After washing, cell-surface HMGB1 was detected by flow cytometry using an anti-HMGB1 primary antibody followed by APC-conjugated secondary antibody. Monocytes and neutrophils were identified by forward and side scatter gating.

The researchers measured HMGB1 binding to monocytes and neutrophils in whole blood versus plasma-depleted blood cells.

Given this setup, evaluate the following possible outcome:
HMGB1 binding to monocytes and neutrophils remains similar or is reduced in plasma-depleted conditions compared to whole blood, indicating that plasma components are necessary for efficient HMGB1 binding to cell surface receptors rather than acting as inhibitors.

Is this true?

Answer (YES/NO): NO